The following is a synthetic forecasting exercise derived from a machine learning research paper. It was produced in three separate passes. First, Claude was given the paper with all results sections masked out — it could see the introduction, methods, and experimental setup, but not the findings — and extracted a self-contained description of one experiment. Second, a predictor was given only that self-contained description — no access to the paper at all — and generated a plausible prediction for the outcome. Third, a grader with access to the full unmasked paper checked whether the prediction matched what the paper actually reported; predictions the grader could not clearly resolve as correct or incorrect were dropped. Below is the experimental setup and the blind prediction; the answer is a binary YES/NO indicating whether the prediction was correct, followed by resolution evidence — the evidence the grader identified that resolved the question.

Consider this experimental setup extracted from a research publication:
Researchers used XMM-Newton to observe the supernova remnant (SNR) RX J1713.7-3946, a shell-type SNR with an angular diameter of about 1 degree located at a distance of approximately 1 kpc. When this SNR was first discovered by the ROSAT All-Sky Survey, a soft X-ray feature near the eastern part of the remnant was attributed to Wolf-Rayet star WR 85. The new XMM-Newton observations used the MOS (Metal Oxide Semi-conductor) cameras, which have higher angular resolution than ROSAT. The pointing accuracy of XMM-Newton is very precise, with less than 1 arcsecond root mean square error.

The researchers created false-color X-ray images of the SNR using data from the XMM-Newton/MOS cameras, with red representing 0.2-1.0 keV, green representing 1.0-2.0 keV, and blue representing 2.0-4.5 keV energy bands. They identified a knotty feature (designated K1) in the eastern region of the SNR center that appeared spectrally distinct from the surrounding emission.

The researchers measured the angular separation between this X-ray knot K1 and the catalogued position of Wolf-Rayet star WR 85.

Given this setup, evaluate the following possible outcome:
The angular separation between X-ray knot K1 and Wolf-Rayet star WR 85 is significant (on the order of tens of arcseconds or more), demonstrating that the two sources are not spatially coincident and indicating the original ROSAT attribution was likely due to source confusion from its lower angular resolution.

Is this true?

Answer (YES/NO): YES